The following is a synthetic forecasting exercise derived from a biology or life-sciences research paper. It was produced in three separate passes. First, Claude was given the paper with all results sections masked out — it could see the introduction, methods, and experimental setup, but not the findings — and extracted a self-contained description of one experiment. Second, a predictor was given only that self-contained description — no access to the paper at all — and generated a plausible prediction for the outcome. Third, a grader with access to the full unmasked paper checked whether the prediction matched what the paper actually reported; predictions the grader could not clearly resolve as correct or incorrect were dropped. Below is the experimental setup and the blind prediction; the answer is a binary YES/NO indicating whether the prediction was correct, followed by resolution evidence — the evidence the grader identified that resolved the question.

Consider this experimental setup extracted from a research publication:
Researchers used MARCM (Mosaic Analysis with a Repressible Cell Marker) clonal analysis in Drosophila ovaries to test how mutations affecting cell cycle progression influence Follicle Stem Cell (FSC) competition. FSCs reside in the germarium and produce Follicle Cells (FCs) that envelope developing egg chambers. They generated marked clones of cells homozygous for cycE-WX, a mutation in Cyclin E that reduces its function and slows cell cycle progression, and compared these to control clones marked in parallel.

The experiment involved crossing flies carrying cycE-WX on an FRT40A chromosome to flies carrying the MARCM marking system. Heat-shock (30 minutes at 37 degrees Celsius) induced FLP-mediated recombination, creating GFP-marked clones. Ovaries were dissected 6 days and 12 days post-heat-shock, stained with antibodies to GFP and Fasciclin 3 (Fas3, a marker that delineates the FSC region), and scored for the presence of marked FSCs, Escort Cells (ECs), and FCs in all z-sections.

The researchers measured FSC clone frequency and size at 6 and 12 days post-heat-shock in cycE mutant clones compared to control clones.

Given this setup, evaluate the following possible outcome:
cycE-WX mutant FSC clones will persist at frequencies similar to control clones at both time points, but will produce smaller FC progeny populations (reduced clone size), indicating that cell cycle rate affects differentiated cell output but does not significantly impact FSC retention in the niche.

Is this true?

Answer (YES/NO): NO